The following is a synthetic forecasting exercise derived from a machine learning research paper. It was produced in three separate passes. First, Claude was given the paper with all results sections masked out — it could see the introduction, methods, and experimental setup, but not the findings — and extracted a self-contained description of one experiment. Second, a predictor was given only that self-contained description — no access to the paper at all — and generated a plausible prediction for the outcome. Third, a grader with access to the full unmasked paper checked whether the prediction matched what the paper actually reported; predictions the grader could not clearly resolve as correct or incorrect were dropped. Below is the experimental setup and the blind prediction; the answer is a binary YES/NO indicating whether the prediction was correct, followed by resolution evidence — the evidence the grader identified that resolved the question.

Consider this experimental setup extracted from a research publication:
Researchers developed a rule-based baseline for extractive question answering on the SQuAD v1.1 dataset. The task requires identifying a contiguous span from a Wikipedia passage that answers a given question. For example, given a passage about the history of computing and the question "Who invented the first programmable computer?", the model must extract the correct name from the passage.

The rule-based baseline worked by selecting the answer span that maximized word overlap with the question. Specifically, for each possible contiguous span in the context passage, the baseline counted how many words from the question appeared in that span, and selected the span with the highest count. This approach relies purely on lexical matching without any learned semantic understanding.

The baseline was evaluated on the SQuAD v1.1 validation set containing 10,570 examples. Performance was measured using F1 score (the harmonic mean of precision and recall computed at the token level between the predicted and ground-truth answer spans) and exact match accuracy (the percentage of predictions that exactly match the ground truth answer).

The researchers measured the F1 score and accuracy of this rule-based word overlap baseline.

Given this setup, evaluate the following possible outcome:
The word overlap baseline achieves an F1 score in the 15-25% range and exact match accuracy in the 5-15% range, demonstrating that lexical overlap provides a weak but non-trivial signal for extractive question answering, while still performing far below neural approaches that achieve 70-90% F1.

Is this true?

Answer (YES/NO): NO